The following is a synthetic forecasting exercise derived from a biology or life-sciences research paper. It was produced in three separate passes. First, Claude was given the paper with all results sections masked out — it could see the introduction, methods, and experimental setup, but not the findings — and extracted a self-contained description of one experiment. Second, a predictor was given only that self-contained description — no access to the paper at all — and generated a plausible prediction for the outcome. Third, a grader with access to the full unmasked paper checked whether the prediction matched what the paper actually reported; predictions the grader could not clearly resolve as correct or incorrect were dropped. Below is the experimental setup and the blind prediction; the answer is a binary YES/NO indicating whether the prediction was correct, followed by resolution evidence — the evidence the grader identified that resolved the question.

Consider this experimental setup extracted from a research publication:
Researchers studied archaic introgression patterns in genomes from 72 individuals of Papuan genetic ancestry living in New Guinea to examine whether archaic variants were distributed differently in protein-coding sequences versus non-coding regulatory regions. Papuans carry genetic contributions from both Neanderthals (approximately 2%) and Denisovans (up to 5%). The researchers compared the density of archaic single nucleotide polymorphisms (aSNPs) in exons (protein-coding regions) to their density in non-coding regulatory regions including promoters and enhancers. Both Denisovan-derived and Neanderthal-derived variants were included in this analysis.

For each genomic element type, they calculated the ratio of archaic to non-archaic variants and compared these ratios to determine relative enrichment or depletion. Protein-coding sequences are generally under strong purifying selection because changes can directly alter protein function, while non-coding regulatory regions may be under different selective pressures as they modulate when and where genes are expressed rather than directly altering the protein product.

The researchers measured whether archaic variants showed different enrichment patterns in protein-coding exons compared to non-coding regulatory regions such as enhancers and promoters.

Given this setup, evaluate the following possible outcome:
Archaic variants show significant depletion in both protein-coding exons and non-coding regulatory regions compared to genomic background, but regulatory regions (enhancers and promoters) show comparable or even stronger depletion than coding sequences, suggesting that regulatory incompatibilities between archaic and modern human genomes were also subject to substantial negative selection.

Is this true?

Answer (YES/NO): NO